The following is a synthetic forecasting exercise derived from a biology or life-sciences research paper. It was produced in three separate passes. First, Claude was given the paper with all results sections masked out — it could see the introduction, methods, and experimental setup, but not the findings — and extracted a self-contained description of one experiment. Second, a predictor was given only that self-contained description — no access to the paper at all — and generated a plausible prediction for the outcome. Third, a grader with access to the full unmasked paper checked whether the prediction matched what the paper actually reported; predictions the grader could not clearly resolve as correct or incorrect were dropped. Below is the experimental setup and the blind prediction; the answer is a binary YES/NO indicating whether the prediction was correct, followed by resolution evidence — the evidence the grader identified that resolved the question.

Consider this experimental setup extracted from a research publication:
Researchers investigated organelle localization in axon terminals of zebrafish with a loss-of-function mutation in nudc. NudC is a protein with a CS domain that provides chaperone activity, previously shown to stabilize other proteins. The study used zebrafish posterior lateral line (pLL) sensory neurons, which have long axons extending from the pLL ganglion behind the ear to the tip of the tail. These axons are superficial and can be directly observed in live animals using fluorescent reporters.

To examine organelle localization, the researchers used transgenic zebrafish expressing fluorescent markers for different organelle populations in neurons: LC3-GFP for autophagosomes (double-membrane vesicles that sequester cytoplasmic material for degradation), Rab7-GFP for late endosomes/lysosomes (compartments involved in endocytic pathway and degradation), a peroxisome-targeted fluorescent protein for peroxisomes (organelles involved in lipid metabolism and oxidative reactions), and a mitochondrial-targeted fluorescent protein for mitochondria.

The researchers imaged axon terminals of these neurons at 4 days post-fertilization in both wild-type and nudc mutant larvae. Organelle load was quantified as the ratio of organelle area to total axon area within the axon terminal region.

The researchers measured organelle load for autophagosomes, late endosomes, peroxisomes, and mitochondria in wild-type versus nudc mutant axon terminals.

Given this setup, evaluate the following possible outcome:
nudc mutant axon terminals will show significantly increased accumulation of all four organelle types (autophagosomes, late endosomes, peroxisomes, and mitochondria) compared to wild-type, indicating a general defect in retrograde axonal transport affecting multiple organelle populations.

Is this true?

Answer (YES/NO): NO